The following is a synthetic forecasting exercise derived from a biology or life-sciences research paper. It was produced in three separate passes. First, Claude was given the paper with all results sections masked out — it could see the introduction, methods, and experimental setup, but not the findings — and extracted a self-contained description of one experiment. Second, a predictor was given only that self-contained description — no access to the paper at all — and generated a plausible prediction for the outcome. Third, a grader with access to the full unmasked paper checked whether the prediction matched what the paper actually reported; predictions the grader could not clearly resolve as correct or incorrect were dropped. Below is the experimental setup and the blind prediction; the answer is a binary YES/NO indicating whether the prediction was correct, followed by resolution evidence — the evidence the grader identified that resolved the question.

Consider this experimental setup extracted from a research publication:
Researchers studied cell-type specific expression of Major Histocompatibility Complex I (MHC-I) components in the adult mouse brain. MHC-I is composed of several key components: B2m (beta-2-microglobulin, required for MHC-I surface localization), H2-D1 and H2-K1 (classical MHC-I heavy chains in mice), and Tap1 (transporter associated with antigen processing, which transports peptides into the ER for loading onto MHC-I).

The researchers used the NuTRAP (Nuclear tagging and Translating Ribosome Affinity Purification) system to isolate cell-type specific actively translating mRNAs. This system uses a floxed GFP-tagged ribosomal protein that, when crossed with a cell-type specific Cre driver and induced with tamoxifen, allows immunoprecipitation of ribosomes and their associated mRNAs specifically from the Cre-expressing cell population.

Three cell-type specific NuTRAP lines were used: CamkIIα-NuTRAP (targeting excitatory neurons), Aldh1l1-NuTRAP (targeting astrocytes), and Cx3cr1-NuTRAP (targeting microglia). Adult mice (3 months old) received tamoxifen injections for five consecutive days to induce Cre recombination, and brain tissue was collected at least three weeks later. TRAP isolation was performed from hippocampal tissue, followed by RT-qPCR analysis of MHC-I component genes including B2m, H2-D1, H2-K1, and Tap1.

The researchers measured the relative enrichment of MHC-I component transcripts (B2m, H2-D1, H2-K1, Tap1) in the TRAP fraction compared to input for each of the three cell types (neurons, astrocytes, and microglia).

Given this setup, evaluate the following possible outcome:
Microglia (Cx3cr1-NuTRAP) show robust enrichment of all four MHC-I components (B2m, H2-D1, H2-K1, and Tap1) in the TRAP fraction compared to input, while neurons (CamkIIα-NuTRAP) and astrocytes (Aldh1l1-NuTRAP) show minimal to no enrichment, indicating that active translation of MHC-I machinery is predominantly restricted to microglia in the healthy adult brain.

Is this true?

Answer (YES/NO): YES